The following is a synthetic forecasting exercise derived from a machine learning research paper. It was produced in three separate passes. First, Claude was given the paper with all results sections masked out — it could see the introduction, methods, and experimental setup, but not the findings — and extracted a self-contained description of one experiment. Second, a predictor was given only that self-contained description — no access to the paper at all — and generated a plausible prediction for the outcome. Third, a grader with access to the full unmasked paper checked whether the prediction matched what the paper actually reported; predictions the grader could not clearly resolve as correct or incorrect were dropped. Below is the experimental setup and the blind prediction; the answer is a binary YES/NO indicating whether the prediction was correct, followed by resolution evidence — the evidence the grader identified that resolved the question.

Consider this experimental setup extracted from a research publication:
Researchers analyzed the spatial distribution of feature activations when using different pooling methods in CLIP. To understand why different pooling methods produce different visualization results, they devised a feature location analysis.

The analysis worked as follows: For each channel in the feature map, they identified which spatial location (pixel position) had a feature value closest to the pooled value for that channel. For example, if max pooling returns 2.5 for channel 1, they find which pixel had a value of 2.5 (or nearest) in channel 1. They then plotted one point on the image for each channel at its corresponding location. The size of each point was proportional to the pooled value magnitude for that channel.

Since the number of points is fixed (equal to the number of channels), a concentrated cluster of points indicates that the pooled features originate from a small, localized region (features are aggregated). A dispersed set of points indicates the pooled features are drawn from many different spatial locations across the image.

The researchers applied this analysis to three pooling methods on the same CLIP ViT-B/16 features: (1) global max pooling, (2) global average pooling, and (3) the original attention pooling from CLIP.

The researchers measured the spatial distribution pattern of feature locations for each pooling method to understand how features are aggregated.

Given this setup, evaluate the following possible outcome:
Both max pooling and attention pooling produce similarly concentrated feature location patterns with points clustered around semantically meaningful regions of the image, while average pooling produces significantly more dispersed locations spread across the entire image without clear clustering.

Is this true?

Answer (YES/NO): NO